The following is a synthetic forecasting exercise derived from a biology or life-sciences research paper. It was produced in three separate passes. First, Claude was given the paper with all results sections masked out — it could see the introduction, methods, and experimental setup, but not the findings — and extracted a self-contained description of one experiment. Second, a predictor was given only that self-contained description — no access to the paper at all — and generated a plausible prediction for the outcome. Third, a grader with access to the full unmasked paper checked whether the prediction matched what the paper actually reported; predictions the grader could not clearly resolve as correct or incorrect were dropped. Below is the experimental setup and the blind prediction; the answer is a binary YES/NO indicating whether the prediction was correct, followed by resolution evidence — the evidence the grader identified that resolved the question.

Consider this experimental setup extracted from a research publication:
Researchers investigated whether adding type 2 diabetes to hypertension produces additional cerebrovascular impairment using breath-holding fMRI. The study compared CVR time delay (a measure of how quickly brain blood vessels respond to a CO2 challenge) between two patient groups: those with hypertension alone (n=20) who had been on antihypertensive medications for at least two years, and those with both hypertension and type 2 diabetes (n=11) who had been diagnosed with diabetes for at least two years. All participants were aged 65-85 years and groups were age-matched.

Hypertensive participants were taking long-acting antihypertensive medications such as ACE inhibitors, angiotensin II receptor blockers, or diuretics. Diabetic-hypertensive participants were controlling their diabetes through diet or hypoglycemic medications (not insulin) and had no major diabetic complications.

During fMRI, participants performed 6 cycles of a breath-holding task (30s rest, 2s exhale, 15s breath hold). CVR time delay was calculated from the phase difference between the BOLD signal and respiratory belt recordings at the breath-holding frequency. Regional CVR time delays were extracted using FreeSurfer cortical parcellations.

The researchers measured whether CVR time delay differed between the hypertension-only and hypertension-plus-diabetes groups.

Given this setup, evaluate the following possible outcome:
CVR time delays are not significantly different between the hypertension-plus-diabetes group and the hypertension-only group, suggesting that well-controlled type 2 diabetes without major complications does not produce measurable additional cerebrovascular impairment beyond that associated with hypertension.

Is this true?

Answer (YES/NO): NO